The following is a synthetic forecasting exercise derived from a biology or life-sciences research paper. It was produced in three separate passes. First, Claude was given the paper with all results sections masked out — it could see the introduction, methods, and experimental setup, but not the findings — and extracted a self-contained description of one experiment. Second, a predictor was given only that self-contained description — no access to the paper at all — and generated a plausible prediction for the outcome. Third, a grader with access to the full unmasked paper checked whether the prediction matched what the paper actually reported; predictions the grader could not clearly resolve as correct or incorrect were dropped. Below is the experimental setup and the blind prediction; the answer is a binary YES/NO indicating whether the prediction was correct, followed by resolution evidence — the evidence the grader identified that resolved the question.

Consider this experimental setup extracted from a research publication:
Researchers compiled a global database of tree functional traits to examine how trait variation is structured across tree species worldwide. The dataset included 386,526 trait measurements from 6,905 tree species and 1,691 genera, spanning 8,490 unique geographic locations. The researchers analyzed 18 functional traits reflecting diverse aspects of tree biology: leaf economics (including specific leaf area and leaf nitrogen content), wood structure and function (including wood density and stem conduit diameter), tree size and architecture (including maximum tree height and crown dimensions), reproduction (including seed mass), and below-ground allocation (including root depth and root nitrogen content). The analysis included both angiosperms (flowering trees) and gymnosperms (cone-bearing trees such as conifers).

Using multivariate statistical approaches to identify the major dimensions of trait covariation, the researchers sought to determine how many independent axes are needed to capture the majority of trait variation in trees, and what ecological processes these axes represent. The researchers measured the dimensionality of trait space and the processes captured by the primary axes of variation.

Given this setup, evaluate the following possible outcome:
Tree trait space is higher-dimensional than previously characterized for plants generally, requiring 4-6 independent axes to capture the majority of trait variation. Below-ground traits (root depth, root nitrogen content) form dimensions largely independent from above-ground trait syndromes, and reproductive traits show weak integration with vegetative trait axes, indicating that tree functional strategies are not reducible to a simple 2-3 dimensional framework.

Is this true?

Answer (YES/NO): NO